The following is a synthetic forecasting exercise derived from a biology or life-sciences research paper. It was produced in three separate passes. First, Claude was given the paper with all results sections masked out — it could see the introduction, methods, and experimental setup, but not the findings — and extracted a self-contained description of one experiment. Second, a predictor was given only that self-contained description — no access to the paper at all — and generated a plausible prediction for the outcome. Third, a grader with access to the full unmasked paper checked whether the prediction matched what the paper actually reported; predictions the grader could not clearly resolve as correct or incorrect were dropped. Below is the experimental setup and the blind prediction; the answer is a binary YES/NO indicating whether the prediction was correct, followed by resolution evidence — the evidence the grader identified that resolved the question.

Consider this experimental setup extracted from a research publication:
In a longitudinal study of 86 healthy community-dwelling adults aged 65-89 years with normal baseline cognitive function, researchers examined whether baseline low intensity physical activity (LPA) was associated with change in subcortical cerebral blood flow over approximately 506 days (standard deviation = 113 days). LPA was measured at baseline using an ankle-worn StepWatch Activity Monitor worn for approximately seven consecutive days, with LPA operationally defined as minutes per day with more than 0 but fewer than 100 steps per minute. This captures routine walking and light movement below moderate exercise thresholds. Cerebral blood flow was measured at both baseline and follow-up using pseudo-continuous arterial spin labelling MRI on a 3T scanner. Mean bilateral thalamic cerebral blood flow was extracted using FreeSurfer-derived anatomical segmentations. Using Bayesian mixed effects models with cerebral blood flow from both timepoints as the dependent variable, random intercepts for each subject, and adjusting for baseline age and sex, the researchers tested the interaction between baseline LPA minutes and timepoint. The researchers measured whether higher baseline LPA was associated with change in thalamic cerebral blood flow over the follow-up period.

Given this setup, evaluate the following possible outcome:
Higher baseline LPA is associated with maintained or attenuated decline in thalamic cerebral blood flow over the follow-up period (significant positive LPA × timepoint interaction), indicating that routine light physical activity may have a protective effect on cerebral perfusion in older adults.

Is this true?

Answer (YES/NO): NO